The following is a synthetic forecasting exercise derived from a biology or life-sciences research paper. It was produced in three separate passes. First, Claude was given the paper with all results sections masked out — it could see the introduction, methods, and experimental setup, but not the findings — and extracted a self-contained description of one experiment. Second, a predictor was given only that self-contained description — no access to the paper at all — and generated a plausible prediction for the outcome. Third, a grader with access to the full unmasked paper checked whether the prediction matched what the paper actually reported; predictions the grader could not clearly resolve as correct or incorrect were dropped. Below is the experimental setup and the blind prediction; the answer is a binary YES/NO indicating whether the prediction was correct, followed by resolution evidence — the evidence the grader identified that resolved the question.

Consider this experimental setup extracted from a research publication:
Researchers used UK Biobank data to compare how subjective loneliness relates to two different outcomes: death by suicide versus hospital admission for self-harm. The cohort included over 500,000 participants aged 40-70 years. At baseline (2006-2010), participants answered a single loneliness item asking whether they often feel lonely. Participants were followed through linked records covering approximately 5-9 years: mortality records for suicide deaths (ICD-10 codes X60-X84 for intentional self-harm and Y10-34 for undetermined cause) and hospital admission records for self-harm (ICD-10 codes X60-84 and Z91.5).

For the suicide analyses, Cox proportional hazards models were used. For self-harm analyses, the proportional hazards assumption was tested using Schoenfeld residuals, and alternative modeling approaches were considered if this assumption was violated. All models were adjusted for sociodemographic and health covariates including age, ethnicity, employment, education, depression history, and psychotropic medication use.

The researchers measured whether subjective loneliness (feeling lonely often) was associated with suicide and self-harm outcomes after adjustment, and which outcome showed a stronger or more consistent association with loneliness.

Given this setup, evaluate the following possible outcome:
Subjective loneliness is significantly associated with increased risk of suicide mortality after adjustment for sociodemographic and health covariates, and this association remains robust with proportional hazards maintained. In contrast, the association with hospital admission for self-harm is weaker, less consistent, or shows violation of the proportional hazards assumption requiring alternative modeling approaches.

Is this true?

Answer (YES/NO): NO